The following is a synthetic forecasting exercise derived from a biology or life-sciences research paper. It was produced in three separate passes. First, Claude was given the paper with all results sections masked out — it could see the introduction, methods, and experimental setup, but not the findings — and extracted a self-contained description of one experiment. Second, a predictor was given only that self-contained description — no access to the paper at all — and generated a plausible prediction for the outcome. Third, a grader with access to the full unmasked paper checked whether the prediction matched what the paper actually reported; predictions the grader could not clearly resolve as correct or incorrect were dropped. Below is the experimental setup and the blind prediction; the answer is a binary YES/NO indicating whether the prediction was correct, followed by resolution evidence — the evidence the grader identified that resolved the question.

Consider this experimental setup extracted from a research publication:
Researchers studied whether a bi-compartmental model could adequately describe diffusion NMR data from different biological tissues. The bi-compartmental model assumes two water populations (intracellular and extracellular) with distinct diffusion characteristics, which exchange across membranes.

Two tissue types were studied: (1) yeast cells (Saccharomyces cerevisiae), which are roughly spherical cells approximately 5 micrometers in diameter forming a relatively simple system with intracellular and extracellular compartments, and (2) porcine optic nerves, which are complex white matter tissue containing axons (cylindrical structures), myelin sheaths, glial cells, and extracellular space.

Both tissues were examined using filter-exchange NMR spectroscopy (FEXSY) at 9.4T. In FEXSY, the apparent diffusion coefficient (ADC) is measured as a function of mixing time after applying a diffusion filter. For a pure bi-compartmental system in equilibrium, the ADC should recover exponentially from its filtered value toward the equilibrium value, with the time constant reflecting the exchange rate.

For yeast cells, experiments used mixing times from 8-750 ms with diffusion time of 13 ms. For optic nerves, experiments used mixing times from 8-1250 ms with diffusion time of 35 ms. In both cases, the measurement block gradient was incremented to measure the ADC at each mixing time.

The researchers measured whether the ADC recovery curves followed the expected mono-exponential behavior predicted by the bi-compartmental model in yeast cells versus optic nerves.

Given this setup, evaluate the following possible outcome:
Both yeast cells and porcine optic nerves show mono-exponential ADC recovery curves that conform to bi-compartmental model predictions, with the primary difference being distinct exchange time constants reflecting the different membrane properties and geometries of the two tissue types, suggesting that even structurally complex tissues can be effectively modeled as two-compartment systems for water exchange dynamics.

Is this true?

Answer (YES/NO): NO